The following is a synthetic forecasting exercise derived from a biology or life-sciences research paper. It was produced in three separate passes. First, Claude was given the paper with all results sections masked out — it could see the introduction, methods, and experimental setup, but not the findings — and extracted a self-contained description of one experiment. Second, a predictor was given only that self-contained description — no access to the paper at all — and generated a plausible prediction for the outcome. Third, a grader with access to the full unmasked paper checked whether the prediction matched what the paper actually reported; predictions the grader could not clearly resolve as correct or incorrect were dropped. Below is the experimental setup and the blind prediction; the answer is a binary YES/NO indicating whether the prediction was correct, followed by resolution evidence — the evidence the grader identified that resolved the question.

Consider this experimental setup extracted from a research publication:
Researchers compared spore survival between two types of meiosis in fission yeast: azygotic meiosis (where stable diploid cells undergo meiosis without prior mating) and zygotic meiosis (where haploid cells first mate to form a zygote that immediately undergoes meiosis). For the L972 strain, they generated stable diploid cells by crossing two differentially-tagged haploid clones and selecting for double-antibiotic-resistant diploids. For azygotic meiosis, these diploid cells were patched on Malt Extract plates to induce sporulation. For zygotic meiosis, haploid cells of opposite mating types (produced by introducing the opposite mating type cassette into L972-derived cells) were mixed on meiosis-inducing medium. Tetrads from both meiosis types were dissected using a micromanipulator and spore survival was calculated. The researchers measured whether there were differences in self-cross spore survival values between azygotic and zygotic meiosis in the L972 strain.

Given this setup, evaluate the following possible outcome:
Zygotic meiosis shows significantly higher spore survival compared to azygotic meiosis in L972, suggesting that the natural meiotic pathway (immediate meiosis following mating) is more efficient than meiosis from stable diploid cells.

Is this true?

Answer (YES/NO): NO